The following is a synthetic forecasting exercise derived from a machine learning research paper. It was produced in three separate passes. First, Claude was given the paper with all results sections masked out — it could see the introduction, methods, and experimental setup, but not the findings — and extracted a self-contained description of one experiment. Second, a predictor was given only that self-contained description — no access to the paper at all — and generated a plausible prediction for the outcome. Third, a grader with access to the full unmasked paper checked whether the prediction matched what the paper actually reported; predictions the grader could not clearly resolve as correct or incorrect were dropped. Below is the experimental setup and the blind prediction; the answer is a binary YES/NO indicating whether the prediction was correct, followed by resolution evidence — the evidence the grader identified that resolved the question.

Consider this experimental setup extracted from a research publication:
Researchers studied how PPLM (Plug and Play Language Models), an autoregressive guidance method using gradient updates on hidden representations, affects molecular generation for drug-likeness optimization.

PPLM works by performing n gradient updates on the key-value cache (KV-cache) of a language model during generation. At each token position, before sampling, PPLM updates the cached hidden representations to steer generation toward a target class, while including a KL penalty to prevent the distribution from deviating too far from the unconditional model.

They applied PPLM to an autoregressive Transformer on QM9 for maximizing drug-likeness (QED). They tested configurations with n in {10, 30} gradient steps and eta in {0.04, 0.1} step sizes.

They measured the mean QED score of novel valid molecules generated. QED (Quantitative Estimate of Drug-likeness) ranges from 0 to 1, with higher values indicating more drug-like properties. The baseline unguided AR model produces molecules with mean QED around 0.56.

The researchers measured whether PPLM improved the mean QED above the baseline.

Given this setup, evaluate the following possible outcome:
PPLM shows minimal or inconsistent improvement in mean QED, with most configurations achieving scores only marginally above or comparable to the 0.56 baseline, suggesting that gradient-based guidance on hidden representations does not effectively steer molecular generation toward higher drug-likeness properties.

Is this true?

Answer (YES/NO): NO